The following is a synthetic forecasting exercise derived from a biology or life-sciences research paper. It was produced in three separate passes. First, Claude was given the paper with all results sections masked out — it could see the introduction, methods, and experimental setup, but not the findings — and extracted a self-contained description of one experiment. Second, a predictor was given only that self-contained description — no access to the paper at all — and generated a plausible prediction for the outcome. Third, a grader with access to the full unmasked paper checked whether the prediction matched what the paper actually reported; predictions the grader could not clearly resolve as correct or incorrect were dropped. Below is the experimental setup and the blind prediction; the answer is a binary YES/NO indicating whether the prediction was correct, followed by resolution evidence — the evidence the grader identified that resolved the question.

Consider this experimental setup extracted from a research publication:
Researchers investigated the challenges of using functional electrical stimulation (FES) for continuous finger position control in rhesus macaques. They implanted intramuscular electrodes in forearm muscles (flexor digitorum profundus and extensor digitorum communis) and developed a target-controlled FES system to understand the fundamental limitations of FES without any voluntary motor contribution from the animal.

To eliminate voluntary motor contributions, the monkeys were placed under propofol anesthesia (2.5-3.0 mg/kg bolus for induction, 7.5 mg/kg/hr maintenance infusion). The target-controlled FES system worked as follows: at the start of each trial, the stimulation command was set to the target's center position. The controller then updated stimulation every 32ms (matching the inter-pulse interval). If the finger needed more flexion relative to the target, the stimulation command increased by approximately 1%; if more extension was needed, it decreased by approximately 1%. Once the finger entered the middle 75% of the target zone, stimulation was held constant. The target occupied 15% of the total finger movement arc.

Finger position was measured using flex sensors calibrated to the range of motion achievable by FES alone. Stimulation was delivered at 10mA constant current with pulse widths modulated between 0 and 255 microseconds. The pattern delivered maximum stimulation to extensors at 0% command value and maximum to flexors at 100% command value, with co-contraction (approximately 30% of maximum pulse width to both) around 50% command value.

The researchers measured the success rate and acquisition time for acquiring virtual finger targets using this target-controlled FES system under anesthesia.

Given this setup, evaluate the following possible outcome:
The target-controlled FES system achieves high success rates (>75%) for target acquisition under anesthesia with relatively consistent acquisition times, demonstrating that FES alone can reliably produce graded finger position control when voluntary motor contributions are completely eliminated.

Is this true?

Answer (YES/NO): NO